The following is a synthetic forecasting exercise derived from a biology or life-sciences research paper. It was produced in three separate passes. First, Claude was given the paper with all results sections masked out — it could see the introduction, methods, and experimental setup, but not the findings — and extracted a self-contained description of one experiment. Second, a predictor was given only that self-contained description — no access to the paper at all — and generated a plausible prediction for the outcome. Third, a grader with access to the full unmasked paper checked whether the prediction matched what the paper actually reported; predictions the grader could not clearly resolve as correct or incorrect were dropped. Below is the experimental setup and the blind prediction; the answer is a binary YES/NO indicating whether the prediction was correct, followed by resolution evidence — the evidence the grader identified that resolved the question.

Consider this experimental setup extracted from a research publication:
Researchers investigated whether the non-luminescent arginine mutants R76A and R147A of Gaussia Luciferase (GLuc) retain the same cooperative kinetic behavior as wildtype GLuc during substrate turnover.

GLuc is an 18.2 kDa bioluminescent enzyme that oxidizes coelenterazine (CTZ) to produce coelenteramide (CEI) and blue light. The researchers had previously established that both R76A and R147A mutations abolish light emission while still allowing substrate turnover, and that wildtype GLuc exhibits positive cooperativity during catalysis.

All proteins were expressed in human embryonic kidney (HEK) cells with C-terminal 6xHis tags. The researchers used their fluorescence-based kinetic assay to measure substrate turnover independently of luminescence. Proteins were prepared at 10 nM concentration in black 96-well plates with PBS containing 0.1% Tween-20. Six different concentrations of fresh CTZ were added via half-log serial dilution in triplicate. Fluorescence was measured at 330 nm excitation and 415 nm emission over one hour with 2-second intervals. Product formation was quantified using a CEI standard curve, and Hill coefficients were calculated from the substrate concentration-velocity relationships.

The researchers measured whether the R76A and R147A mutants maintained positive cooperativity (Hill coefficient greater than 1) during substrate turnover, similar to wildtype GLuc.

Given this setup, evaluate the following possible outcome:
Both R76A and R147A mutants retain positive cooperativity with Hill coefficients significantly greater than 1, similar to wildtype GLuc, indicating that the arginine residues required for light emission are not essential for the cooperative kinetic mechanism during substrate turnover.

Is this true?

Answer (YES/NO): NO